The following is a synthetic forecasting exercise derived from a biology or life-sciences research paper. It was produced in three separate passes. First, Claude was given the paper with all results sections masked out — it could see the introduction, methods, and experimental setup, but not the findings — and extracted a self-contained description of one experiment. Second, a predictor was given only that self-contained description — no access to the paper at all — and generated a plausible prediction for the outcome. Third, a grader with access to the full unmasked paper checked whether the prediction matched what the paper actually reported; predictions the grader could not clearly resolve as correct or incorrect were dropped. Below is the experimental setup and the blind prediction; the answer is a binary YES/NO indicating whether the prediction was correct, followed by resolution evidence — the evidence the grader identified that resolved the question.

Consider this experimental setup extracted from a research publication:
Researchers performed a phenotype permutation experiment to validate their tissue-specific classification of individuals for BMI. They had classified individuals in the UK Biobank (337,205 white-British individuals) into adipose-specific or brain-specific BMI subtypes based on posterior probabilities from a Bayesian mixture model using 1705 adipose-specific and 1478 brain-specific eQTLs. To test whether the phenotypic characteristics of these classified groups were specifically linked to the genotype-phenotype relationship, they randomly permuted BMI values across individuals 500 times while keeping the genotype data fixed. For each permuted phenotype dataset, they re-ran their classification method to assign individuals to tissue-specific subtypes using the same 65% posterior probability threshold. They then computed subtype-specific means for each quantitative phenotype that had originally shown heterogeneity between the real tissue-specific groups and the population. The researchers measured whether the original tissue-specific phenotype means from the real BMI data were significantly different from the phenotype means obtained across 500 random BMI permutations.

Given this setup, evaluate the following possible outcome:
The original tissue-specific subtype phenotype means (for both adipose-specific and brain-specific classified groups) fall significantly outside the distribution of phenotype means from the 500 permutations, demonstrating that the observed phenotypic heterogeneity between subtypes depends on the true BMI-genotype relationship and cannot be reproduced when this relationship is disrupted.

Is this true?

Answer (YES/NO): YES